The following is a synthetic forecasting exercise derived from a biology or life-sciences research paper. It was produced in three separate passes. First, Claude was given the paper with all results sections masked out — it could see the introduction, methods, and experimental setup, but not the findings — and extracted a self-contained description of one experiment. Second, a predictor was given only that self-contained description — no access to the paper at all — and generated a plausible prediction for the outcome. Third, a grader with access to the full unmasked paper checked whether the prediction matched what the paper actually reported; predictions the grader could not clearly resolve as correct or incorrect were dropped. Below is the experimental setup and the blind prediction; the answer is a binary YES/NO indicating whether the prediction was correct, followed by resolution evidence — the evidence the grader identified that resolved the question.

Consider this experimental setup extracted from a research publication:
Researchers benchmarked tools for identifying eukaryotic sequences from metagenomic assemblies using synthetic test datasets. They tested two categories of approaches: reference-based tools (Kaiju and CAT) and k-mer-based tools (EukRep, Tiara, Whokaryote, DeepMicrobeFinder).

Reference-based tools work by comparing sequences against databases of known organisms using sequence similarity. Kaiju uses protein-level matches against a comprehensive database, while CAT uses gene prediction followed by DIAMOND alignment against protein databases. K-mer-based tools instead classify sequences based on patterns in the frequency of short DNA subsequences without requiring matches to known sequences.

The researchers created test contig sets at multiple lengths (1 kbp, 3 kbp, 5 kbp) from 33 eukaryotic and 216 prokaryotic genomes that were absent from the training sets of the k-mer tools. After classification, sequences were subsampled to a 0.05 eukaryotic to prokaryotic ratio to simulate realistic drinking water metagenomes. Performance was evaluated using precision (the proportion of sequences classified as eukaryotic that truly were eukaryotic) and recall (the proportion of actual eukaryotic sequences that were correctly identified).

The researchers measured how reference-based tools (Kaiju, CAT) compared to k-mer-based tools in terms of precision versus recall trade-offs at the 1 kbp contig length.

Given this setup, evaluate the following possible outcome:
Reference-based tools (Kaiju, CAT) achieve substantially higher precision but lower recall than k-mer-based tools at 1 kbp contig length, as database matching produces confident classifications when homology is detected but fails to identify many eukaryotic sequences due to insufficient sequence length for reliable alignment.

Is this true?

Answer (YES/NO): YES